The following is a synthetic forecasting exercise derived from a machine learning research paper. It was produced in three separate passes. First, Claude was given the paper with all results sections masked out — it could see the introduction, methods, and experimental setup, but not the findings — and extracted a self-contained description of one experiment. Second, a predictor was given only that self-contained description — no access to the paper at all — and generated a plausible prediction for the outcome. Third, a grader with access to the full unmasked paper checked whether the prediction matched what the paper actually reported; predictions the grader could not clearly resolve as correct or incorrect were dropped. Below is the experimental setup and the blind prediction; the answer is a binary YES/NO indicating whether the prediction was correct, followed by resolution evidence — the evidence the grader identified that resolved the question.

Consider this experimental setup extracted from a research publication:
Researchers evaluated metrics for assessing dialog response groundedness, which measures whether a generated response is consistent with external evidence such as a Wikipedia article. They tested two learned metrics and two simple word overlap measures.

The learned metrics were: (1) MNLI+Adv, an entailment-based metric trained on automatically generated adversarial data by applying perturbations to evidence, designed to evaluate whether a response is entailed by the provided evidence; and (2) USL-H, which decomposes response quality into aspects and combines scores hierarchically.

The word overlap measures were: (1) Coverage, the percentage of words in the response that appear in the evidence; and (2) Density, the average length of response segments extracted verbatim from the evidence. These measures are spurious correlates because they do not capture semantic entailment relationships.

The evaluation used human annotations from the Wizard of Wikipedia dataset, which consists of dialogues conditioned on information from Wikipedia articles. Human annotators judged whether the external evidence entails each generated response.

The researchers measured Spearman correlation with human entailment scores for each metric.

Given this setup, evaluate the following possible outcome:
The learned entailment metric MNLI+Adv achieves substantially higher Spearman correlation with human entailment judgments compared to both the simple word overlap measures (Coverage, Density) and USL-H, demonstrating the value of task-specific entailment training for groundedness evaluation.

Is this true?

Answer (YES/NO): NO